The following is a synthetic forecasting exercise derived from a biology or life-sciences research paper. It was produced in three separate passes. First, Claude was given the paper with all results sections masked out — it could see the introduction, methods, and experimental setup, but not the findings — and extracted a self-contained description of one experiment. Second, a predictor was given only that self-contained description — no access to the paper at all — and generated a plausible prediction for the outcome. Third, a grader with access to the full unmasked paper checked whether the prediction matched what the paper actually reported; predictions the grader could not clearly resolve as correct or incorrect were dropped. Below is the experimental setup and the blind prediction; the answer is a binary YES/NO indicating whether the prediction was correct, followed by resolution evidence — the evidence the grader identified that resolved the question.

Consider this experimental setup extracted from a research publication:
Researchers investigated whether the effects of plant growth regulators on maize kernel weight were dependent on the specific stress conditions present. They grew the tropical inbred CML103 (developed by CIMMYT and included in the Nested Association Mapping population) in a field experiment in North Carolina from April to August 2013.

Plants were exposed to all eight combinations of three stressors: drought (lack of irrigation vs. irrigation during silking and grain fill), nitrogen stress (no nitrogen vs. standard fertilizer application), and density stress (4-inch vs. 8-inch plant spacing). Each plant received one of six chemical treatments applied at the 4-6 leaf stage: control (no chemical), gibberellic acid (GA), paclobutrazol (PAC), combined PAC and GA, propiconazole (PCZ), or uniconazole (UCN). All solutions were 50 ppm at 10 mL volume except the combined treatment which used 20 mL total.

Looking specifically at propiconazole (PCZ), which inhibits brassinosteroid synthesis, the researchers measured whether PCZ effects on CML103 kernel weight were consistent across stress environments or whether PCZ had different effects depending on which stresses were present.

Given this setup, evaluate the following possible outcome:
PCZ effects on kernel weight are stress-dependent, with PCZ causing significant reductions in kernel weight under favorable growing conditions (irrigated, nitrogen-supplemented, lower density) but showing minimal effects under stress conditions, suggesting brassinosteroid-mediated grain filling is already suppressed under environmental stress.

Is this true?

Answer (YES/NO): NO